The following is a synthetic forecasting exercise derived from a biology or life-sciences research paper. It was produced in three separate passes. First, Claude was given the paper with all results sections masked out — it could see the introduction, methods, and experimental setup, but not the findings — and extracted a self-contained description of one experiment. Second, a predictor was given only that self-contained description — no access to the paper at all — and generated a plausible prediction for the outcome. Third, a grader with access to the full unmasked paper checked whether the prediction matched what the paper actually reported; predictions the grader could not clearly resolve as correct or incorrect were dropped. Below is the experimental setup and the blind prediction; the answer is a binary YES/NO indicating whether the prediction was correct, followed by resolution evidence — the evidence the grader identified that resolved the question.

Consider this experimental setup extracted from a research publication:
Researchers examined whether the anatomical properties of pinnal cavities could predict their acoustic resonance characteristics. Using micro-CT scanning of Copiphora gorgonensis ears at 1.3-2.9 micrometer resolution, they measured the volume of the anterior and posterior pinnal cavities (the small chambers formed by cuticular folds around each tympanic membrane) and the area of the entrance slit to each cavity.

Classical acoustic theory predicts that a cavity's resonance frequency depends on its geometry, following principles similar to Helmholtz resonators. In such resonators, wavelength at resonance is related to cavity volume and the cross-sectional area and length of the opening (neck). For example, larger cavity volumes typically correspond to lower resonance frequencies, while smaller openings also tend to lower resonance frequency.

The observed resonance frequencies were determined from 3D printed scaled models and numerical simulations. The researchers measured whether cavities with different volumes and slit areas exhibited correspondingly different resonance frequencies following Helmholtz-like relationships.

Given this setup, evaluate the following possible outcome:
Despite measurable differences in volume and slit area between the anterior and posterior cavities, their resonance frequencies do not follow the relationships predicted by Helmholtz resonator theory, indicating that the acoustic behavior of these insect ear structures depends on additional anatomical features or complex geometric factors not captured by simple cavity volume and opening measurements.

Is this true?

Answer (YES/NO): NO